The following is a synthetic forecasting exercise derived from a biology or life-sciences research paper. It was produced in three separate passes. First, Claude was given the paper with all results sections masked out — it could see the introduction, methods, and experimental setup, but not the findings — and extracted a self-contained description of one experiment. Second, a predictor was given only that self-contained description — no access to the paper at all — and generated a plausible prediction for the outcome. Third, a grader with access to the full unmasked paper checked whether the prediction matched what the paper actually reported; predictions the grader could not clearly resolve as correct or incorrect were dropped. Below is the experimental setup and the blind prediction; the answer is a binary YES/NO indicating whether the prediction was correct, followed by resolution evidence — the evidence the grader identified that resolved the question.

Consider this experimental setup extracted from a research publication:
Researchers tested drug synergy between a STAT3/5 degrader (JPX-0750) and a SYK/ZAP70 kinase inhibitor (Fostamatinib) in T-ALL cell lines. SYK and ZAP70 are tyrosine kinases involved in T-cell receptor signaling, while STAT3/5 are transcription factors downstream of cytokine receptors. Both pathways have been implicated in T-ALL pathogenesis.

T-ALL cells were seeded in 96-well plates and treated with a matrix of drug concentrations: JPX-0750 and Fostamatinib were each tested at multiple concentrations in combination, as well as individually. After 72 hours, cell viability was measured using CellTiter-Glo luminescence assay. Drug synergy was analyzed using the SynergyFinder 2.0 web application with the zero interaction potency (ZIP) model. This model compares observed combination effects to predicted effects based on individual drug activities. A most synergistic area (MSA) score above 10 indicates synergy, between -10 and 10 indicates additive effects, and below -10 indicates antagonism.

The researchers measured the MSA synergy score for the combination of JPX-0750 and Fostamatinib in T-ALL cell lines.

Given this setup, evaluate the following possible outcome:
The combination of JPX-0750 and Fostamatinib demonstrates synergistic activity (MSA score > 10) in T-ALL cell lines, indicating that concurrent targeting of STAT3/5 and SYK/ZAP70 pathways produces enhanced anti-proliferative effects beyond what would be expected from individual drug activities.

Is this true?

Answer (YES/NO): YES